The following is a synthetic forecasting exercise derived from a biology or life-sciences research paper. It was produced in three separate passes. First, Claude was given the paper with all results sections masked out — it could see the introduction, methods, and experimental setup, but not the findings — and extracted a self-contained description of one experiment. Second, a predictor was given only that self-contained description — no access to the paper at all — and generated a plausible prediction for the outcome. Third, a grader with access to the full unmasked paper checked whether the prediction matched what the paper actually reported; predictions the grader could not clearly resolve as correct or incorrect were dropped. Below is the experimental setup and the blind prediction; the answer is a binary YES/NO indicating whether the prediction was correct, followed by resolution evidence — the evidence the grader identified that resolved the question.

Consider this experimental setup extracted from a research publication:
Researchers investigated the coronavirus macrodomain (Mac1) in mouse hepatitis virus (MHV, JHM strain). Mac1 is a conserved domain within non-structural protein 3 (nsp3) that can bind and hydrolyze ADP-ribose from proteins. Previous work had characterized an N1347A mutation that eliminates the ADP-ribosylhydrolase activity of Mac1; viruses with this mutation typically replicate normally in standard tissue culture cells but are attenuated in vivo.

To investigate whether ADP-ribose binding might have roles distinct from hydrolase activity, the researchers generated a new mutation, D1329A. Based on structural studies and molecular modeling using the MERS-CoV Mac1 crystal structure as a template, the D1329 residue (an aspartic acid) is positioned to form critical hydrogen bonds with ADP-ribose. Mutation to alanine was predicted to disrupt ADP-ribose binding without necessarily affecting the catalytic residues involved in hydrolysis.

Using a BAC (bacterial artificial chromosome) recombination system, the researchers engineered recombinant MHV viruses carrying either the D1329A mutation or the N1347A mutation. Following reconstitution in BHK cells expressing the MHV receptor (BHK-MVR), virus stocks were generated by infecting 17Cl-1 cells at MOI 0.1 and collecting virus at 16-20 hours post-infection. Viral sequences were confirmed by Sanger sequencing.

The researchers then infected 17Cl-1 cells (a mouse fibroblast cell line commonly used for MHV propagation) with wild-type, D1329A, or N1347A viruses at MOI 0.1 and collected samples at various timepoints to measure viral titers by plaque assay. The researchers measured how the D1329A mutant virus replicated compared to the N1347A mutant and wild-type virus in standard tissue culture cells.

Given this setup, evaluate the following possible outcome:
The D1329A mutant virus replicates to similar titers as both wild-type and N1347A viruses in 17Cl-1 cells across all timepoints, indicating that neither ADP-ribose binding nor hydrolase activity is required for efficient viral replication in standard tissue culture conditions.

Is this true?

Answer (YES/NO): NO